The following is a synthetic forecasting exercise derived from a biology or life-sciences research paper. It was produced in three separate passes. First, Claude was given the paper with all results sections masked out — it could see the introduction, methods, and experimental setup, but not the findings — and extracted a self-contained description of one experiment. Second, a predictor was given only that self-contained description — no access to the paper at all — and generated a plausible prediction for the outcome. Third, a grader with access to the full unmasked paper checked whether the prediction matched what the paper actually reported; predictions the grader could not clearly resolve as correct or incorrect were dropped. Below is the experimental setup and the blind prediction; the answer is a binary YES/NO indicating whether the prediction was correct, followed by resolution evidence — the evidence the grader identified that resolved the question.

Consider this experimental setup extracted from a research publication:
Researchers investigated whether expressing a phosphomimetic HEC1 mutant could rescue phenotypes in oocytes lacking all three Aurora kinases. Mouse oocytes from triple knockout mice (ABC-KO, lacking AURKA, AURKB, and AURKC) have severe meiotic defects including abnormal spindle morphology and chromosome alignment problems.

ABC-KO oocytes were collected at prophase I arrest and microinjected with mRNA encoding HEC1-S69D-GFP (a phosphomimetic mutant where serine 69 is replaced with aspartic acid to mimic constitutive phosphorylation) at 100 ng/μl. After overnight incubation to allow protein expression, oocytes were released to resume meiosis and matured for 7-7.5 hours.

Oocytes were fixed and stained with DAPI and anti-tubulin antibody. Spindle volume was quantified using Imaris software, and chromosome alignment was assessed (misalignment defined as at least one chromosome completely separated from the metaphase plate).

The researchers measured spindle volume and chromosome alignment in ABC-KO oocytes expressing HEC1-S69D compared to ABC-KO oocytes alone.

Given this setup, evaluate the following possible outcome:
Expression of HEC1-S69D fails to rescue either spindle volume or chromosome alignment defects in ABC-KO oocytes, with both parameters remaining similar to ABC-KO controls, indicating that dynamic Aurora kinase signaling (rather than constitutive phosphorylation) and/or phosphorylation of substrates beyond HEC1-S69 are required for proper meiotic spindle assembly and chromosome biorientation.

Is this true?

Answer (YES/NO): YES